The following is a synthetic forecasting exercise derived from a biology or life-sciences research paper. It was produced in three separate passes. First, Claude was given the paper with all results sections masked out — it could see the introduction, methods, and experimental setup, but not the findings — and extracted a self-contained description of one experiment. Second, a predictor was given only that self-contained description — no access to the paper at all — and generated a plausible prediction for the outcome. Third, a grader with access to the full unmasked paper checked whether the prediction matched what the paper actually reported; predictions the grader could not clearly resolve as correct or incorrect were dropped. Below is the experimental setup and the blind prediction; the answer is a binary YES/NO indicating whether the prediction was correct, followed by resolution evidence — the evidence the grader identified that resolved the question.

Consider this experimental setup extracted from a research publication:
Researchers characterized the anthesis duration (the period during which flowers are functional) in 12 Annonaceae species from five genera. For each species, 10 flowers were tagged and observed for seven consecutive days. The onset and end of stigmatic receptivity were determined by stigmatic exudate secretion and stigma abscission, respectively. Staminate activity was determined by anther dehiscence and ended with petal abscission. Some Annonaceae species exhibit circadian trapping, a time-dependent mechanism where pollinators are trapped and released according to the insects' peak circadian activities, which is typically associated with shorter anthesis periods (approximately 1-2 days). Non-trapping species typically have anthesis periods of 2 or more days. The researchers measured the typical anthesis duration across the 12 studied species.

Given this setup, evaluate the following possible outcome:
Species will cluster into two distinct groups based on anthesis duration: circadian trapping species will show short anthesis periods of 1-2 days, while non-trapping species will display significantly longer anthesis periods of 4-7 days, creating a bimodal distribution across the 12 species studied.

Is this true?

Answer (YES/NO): NO